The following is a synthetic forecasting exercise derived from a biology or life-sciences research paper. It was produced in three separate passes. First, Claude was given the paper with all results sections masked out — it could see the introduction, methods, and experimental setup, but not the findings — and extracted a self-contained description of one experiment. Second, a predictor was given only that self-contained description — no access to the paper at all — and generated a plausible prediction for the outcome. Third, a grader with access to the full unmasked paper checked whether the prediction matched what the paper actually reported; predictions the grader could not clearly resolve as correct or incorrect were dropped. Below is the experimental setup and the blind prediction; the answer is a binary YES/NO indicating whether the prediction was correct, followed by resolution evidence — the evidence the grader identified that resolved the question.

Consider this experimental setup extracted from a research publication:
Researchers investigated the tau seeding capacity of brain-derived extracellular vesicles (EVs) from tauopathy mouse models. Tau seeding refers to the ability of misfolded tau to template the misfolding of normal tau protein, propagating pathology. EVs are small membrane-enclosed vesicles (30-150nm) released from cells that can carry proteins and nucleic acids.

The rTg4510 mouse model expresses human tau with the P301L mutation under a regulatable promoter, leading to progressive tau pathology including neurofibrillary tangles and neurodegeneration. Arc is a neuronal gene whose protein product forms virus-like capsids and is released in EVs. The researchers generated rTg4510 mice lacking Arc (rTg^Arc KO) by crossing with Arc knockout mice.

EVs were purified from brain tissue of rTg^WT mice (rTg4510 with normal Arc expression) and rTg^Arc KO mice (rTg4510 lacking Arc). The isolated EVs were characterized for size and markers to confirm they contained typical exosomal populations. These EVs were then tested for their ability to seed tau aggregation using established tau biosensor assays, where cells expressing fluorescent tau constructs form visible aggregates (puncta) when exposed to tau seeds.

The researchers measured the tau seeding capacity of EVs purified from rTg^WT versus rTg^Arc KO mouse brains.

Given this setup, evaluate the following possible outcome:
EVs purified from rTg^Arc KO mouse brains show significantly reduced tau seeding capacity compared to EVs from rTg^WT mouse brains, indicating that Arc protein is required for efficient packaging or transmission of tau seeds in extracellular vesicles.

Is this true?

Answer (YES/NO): YES